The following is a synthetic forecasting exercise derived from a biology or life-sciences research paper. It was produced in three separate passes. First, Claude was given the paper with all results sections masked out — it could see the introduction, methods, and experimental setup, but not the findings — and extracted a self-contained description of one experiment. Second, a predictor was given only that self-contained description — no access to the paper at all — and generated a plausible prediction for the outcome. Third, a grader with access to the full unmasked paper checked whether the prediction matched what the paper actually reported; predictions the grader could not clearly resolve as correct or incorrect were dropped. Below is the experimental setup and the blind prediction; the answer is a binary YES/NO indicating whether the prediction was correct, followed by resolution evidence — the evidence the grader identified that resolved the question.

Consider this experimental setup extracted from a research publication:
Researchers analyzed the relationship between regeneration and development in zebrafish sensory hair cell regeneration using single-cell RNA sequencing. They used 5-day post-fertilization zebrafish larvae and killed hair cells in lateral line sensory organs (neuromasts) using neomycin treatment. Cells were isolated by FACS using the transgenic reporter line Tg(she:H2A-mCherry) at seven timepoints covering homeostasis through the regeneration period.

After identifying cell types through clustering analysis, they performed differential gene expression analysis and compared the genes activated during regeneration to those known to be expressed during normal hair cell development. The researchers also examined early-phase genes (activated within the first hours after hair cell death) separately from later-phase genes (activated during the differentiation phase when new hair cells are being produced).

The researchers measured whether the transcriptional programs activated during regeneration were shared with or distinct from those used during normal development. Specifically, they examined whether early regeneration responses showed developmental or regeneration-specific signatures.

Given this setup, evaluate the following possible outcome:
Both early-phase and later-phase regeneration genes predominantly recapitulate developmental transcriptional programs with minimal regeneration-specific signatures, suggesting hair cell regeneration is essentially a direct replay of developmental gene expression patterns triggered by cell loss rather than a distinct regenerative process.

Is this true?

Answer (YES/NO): NO